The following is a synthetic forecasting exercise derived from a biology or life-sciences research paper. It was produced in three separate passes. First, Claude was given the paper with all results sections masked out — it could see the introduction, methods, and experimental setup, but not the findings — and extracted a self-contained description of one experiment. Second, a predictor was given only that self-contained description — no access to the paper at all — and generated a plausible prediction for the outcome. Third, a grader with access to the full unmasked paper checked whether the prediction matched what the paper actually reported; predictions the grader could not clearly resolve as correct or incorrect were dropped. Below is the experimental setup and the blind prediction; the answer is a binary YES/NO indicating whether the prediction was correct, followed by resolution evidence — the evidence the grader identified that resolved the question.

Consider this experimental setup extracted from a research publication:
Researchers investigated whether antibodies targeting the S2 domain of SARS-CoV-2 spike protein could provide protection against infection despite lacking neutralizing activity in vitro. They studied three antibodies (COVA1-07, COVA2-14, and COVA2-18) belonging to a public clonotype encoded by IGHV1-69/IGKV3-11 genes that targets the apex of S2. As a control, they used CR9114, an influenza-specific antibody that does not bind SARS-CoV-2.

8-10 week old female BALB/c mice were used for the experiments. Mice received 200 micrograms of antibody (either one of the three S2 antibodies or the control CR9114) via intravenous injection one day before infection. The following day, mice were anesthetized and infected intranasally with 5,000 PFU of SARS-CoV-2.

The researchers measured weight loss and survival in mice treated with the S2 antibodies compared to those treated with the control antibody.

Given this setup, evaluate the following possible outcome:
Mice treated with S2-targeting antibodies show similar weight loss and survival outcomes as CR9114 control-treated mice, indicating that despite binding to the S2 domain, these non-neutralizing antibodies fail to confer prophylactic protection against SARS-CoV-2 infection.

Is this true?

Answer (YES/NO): NO